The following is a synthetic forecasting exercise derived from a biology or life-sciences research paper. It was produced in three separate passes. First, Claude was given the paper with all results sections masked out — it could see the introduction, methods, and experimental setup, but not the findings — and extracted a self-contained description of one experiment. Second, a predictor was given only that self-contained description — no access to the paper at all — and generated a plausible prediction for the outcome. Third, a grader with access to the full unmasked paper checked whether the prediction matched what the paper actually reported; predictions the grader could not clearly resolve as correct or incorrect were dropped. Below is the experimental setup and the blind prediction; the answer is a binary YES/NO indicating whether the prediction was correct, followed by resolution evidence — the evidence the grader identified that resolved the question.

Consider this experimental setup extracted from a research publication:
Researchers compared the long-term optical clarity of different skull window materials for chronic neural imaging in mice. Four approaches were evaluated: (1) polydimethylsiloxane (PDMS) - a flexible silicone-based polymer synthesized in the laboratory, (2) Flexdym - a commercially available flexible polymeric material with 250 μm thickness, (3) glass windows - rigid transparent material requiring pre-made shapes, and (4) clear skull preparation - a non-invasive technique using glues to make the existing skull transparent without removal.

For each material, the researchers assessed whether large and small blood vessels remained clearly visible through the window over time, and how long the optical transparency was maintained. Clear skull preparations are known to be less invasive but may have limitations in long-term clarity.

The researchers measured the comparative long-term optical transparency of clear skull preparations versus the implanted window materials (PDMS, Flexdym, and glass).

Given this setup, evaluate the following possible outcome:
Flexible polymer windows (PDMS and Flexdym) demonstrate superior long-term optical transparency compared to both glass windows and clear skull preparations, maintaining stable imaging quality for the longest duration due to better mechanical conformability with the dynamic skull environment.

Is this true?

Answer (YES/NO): NO